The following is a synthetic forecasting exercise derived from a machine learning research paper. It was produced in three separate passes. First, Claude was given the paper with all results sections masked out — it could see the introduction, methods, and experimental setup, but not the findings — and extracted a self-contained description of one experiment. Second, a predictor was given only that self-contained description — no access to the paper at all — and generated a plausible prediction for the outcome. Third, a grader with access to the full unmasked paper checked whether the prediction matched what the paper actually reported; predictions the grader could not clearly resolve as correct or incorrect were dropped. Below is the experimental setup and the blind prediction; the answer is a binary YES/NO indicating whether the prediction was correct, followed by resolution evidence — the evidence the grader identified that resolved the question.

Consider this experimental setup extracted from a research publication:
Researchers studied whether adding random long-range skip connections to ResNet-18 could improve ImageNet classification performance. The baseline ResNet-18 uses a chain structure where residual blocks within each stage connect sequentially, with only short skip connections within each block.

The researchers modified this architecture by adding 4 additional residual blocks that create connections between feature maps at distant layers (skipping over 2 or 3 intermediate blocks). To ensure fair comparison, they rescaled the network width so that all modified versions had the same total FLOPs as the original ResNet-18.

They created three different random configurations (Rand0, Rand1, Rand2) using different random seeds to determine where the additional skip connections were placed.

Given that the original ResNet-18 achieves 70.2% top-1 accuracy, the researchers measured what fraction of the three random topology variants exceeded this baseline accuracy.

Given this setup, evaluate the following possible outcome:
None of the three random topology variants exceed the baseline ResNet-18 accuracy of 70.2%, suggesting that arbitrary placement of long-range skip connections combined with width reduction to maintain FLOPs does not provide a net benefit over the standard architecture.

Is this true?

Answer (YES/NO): NO